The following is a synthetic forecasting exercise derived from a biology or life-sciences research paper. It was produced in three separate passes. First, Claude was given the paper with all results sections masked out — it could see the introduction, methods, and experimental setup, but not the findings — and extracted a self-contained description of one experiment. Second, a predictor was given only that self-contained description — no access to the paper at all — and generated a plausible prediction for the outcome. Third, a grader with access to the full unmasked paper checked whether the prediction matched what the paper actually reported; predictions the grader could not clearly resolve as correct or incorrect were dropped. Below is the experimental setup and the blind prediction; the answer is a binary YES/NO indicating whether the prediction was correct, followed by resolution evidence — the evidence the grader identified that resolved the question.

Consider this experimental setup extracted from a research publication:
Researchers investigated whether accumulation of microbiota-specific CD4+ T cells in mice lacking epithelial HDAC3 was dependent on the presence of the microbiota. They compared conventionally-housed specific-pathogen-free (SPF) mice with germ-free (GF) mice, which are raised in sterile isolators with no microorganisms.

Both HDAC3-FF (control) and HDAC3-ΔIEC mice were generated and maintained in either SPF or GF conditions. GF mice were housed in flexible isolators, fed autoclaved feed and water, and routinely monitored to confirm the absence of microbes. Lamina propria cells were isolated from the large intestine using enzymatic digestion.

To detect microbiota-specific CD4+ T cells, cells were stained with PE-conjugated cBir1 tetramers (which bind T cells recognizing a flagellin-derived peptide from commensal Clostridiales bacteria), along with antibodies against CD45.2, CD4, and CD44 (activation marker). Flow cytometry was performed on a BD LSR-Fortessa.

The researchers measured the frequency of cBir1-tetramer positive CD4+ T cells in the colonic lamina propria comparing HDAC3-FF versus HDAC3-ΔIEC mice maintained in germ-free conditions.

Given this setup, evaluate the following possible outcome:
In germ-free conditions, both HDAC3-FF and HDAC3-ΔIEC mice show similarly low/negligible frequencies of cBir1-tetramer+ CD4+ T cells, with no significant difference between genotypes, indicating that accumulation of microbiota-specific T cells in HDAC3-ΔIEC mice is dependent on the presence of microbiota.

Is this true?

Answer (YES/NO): YES